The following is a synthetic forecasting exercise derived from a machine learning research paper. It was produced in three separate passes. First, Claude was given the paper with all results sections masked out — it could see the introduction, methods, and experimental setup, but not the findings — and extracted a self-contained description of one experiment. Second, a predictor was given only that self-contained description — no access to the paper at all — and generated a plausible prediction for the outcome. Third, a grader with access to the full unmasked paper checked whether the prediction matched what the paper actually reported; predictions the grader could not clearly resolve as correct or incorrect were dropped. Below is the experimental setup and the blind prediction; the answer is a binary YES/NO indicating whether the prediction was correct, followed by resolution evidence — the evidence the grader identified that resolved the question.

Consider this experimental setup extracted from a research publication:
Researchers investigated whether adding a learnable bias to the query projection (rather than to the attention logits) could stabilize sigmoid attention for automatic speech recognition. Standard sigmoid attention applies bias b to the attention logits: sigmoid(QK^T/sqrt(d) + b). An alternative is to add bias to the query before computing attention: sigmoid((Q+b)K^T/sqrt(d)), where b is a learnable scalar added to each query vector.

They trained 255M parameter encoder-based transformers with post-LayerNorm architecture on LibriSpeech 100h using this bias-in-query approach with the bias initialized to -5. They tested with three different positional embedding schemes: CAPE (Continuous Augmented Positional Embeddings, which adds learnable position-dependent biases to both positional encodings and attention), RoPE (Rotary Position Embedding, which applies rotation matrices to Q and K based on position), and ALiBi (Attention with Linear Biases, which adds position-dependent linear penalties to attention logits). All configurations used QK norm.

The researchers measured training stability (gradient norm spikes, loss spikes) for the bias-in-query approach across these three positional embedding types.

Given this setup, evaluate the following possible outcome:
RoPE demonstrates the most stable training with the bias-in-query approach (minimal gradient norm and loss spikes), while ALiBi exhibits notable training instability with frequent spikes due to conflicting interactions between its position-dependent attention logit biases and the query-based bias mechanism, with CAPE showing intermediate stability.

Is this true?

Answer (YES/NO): NO